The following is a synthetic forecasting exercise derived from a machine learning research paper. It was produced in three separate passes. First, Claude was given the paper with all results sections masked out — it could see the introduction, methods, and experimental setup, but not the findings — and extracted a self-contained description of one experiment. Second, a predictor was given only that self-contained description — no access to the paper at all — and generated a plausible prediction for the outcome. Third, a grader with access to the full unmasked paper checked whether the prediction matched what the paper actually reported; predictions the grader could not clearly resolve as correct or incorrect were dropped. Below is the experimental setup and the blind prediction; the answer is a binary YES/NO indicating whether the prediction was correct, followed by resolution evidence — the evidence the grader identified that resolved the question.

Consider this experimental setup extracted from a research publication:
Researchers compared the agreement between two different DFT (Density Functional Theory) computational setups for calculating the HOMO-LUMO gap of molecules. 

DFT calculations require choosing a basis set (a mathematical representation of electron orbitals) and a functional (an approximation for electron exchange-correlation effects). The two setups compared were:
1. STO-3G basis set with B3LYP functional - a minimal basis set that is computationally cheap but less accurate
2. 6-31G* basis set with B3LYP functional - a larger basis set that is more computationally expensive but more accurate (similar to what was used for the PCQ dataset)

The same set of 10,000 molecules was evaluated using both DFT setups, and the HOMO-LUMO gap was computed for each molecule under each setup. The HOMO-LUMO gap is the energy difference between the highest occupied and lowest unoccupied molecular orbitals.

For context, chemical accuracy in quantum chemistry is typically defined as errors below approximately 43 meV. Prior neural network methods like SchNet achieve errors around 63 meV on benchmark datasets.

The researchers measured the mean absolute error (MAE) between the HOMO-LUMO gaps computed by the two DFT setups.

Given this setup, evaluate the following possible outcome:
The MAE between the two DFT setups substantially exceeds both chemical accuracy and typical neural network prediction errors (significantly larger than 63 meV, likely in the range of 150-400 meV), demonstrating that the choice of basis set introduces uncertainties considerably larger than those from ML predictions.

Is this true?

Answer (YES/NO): YES